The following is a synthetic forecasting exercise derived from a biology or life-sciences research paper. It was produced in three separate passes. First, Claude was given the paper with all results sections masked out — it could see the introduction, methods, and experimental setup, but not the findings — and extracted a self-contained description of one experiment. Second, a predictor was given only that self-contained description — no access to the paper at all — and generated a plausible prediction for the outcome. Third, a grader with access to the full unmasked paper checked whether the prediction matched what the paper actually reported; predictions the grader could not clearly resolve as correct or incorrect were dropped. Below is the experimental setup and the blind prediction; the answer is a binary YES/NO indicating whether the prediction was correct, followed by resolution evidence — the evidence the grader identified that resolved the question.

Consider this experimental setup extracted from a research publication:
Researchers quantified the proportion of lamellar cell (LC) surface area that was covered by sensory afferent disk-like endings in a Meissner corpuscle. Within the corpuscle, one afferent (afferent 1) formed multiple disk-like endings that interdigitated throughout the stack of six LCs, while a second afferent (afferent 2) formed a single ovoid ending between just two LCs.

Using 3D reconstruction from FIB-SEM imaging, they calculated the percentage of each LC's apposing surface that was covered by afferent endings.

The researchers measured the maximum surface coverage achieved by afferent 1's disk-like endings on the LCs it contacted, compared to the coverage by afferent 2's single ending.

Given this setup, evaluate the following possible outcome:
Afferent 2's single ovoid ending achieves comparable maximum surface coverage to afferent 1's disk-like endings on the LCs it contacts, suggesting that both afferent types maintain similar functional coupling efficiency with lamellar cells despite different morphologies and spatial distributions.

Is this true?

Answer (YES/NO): NO